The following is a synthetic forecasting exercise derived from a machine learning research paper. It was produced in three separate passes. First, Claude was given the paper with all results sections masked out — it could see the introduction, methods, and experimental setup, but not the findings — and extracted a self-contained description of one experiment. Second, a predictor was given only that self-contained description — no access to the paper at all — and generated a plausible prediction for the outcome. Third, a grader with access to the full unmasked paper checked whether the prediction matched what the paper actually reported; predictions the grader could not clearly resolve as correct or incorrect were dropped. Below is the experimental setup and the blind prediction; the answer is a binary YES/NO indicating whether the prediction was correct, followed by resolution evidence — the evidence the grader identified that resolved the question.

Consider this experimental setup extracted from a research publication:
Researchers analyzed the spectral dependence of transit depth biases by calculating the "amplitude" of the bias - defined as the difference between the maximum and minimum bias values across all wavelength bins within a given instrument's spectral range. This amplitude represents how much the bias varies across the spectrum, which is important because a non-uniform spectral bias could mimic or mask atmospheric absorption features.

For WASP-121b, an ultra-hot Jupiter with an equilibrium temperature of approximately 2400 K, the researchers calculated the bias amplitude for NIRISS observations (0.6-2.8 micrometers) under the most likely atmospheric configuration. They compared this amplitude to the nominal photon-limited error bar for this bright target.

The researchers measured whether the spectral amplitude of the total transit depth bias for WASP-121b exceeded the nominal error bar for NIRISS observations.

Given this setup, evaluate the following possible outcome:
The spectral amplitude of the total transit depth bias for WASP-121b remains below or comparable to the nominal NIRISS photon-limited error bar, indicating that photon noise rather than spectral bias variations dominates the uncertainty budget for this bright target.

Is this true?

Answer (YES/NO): NO